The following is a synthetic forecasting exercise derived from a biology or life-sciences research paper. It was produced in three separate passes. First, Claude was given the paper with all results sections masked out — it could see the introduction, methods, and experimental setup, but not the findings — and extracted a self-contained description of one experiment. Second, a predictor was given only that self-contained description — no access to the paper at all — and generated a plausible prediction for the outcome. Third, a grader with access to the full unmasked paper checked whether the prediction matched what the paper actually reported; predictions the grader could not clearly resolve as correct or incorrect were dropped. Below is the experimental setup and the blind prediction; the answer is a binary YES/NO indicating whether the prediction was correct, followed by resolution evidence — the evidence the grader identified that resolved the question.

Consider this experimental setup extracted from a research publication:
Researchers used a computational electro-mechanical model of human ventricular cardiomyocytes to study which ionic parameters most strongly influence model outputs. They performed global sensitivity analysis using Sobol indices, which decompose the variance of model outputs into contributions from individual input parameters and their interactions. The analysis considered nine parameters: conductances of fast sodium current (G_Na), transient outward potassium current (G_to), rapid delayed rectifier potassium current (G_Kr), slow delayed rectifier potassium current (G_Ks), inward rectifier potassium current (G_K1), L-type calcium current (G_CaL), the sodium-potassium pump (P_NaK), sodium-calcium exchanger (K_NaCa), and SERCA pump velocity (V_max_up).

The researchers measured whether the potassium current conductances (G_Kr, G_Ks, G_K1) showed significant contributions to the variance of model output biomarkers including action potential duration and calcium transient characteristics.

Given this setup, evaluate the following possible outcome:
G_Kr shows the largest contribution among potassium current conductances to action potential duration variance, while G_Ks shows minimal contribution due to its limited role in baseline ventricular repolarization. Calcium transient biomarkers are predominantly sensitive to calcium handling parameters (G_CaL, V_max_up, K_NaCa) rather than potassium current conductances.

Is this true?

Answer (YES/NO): NO